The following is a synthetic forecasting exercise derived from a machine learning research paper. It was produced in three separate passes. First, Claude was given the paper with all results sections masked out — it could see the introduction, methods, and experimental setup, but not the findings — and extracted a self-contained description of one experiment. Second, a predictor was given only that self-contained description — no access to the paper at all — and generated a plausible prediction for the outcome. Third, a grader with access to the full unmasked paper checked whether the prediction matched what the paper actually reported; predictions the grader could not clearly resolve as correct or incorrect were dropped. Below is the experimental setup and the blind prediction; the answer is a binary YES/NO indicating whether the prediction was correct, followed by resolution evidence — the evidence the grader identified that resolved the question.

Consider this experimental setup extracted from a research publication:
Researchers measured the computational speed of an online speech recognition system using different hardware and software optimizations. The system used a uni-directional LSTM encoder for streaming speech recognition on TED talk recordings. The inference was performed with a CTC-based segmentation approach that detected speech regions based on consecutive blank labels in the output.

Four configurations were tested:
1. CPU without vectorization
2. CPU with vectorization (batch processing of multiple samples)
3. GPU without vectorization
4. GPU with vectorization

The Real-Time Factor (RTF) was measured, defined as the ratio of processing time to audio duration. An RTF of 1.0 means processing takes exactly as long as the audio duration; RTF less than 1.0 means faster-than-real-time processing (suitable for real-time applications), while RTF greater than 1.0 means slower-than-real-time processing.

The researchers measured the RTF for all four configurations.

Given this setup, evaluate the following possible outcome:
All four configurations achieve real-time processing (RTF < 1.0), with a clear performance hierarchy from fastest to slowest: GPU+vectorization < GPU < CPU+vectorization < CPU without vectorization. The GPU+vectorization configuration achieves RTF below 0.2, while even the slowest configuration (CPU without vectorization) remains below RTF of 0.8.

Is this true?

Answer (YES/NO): NO